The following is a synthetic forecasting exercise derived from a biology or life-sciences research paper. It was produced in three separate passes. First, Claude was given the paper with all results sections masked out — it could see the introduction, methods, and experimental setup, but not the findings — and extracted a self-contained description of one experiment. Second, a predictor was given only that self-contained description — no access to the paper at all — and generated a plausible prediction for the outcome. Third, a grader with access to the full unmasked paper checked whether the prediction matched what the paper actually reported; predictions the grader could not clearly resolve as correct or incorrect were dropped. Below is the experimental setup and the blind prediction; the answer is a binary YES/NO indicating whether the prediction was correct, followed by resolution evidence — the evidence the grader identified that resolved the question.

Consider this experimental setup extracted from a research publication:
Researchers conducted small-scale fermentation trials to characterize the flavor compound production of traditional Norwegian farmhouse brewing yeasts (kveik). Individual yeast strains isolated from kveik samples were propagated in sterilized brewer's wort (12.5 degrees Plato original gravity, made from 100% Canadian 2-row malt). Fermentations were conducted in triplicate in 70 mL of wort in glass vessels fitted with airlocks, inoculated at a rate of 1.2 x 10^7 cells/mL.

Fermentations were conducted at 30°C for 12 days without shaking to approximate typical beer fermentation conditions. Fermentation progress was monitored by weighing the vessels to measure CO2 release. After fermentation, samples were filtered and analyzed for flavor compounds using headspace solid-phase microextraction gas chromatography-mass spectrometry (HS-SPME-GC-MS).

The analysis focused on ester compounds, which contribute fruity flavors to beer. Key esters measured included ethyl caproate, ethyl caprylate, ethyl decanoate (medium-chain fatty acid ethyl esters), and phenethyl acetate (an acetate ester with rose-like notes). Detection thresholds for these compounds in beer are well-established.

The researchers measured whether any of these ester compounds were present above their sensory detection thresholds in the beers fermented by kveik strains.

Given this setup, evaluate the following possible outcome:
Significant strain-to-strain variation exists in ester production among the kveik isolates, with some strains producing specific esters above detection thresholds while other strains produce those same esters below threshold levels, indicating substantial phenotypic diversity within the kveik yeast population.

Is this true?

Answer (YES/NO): YES